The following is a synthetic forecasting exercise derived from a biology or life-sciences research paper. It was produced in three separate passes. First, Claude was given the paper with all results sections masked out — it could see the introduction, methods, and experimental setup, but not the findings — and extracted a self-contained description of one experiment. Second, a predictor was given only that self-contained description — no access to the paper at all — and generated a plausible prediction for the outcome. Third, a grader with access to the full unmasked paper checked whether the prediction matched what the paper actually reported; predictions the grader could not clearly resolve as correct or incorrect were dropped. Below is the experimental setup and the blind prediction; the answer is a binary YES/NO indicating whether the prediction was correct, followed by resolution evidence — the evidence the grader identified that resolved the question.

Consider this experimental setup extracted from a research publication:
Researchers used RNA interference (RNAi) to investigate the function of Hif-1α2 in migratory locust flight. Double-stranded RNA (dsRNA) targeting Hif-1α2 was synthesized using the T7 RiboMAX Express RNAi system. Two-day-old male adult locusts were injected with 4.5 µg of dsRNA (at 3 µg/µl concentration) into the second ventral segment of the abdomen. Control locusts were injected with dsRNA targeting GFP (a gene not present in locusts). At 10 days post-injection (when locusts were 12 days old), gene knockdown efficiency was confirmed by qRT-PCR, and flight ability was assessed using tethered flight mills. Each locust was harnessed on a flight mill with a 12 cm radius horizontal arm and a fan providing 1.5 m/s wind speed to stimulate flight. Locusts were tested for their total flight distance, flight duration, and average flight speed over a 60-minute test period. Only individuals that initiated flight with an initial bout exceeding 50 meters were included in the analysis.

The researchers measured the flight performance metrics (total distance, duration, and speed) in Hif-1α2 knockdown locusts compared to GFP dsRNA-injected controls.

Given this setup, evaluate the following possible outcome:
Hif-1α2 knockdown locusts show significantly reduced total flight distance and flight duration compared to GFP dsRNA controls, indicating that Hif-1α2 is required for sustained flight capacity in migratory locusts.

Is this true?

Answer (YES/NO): YES